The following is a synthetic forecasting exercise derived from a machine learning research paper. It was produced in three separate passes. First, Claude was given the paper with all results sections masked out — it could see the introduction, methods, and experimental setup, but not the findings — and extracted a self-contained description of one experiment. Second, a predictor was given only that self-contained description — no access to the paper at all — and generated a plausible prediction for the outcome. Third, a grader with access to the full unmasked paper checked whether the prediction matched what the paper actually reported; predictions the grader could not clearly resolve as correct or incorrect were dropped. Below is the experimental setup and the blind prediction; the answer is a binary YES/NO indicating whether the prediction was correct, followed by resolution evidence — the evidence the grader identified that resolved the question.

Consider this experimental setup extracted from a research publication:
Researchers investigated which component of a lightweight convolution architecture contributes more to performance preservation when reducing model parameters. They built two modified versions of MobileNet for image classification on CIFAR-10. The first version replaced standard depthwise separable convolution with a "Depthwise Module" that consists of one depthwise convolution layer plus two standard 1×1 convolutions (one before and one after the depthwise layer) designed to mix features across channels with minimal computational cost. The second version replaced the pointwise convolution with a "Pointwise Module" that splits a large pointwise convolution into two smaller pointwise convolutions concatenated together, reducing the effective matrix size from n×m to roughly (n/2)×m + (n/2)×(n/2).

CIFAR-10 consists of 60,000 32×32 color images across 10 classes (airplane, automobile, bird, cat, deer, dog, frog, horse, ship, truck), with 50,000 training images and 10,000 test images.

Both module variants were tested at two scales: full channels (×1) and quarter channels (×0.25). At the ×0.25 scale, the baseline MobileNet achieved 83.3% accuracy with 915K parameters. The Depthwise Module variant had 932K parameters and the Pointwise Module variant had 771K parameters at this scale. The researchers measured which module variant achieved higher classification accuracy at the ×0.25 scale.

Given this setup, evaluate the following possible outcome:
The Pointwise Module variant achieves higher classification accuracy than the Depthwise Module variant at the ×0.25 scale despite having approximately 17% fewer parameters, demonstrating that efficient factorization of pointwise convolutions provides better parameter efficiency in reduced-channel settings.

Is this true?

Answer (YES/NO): NO